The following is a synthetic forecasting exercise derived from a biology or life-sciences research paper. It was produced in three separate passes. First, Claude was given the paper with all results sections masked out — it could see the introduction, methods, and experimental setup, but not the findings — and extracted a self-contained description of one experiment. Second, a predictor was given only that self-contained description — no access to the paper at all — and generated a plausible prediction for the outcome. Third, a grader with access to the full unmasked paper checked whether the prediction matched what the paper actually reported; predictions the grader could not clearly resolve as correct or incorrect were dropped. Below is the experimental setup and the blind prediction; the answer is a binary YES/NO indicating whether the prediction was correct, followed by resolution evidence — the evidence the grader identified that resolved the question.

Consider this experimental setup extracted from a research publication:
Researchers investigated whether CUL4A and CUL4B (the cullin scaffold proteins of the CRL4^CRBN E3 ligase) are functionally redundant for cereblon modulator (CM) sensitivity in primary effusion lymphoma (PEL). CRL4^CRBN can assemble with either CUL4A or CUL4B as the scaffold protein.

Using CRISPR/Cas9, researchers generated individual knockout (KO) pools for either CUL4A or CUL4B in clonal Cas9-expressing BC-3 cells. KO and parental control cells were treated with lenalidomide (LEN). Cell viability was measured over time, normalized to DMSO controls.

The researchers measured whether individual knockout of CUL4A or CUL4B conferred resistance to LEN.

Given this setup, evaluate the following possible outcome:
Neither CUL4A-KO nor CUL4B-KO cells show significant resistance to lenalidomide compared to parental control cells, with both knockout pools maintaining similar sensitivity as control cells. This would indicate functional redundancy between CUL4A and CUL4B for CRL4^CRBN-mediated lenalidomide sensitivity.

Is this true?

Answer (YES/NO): NO